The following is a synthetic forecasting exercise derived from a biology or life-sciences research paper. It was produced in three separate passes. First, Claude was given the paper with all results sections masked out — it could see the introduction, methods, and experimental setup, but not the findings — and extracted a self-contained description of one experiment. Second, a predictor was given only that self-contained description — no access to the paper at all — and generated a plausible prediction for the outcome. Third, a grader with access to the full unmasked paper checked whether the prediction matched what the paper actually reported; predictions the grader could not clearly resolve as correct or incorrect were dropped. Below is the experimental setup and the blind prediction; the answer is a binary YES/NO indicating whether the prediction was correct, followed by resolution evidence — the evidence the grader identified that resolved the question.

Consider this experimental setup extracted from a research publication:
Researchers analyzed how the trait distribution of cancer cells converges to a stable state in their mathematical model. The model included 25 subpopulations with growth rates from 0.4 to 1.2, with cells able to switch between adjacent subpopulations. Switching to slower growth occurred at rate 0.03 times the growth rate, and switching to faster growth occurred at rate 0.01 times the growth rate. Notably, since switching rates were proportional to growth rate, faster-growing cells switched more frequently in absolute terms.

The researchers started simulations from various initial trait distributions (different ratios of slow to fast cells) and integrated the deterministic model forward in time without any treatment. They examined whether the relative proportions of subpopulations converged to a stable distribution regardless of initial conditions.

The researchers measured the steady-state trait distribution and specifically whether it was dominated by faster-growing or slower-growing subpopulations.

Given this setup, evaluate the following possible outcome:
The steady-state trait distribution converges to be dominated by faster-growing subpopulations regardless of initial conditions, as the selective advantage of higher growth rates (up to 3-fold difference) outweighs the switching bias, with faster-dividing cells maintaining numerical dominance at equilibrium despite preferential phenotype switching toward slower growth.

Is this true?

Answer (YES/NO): YES